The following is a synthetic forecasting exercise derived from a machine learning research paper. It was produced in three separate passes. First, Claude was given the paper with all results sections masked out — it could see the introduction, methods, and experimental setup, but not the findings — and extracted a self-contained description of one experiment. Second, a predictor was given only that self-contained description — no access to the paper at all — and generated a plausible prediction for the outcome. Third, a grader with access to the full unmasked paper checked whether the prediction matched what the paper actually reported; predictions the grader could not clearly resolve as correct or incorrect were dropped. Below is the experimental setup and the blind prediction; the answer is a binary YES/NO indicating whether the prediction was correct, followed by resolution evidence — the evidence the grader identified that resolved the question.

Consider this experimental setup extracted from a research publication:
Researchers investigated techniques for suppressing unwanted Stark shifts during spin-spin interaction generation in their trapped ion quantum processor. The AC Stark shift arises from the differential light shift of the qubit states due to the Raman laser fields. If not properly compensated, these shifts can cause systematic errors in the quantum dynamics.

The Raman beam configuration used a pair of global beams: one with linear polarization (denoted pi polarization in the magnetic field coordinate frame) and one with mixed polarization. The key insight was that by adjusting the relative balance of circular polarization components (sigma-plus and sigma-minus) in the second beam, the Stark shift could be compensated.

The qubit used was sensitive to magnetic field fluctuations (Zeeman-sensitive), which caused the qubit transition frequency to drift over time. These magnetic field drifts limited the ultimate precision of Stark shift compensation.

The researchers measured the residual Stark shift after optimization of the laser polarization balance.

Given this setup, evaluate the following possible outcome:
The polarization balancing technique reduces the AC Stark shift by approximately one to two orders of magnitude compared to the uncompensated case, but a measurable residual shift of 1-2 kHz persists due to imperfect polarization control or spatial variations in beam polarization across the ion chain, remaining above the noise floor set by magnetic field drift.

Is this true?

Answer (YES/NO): NO